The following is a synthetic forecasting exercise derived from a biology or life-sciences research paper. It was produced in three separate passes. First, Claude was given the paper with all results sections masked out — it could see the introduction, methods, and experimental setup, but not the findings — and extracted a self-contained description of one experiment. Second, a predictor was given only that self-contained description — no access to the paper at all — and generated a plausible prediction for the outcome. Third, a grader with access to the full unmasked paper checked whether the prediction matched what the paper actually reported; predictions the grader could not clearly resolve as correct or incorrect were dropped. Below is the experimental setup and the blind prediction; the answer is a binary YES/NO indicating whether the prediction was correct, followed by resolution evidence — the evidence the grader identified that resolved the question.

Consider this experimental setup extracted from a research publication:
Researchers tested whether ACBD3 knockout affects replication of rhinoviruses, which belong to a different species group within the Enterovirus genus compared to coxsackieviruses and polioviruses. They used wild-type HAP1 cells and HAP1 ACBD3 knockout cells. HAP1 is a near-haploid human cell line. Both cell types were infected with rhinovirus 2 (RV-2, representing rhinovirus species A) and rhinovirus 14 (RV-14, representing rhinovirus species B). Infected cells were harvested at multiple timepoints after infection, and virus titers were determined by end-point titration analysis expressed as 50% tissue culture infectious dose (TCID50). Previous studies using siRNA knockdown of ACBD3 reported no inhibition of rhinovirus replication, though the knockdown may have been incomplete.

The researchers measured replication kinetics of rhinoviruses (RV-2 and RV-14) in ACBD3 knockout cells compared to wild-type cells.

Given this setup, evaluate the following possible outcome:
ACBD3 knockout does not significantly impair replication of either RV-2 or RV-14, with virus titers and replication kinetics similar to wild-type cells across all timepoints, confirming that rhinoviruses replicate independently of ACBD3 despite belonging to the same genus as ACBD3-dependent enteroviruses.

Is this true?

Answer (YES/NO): NO